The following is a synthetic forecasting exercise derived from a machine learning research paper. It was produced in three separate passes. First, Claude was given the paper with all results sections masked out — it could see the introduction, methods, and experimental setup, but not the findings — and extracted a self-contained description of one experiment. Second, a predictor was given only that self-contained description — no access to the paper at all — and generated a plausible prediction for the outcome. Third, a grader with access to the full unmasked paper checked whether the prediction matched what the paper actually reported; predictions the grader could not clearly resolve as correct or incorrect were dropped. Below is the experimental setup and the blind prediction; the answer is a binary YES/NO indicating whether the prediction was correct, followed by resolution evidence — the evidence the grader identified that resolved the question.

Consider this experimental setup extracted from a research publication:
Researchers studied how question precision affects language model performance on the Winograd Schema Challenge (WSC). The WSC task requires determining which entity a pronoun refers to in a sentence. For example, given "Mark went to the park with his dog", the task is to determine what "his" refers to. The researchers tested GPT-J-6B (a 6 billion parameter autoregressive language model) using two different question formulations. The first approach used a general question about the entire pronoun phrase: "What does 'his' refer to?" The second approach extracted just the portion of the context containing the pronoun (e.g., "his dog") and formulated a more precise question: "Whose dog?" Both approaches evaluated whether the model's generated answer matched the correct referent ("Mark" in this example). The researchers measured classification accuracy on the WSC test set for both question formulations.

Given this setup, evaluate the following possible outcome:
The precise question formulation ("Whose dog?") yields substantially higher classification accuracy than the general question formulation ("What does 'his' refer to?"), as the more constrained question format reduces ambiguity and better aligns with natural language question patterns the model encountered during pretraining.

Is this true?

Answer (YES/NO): YES